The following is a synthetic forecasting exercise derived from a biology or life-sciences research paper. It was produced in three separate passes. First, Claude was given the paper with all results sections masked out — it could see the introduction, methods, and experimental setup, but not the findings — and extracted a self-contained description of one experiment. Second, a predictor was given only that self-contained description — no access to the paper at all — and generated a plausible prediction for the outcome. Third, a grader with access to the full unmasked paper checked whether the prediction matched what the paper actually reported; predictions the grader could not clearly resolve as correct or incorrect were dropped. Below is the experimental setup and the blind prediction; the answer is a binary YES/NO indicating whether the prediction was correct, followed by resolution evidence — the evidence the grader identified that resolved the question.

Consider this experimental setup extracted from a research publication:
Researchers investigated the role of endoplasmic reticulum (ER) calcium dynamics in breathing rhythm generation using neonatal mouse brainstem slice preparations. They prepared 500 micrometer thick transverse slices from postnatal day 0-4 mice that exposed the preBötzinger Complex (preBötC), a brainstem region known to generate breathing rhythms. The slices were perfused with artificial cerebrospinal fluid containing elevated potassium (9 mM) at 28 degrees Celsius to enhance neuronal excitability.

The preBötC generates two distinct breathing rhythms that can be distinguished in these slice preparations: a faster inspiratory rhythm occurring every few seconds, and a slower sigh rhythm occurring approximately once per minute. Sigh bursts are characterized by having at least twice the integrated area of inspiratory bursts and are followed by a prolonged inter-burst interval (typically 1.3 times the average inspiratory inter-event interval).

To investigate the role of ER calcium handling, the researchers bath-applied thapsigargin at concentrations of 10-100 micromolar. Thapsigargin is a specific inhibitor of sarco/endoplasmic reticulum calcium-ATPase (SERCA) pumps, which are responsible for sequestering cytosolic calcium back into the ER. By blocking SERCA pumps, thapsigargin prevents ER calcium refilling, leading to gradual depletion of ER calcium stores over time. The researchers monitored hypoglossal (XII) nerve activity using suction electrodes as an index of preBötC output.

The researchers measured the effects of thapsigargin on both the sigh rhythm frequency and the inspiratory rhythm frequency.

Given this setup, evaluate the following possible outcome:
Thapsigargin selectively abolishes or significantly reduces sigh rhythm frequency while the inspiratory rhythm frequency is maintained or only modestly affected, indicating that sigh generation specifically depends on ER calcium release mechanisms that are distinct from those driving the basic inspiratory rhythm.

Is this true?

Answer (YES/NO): NO